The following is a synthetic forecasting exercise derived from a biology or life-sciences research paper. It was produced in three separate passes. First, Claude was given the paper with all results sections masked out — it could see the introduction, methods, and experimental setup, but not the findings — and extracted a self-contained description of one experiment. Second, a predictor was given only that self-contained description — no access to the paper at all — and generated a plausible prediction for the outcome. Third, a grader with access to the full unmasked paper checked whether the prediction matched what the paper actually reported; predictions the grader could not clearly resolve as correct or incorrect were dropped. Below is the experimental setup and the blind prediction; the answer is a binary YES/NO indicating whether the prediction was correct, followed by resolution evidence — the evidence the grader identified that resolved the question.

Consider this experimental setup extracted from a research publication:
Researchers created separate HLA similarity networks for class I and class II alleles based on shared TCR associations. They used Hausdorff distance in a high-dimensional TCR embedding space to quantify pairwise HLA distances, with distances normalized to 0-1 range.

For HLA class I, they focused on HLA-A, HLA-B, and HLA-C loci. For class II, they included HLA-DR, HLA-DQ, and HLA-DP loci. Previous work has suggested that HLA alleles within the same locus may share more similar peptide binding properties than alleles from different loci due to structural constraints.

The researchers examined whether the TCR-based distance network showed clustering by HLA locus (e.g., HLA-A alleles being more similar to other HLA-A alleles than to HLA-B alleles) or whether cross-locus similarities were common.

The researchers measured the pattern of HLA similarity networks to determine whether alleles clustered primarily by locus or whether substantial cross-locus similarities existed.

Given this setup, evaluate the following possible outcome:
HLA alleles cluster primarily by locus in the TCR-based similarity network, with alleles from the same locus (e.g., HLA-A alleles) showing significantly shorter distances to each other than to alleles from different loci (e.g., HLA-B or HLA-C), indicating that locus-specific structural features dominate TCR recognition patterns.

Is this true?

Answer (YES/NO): NO